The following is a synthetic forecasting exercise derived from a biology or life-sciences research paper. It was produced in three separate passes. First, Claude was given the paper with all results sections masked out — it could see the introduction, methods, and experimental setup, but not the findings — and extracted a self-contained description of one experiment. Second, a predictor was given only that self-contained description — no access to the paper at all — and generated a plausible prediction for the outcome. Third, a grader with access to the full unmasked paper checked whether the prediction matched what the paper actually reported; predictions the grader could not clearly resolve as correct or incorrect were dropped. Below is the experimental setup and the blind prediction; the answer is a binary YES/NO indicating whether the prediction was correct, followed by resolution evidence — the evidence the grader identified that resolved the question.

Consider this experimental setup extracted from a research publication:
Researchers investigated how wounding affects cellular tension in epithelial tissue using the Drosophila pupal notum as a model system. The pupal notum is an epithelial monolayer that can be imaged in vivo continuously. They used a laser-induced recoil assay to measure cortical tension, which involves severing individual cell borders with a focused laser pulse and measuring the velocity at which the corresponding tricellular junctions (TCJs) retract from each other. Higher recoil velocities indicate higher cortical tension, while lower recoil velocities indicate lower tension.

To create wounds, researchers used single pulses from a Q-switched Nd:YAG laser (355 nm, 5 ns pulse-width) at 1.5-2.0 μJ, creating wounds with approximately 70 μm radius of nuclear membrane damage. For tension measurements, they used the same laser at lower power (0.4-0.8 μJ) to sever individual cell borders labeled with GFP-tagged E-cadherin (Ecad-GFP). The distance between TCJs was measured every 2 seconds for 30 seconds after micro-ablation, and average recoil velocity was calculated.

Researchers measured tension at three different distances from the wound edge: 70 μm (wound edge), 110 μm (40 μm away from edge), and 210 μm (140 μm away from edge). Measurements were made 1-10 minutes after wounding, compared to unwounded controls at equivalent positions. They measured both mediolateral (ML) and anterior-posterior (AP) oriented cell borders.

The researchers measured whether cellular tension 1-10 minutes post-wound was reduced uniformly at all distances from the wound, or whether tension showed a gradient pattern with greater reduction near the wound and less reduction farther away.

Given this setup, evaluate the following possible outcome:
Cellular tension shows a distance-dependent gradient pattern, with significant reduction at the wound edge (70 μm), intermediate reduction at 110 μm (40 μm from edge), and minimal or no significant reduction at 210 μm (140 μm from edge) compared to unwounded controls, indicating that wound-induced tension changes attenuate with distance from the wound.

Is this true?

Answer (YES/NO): YES